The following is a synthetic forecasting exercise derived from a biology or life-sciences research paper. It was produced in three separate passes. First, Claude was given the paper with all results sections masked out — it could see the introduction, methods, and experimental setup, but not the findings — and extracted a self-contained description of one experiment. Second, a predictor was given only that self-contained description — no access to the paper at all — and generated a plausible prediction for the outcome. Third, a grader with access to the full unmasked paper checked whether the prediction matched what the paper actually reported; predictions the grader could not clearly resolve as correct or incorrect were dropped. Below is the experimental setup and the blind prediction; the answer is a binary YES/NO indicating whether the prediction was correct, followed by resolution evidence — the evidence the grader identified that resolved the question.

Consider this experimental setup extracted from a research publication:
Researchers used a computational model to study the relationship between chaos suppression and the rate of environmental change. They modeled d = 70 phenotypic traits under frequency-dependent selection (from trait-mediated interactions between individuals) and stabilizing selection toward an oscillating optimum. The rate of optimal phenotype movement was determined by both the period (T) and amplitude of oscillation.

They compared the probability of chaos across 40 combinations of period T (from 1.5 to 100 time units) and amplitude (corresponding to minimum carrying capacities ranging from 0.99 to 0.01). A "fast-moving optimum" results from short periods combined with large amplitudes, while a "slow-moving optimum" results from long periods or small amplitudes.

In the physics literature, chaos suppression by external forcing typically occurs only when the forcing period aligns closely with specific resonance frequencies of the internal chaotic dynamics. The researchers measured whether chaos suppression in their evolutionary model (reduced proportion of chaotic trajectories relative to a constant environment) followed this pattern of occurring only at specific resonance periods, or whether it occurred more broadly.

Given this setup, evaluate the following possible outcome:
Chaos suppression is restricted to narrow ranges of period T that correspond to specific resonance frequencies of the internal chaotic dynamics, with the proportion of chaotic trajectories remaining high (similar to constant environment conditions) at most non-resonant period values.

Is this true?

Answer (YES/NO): NO